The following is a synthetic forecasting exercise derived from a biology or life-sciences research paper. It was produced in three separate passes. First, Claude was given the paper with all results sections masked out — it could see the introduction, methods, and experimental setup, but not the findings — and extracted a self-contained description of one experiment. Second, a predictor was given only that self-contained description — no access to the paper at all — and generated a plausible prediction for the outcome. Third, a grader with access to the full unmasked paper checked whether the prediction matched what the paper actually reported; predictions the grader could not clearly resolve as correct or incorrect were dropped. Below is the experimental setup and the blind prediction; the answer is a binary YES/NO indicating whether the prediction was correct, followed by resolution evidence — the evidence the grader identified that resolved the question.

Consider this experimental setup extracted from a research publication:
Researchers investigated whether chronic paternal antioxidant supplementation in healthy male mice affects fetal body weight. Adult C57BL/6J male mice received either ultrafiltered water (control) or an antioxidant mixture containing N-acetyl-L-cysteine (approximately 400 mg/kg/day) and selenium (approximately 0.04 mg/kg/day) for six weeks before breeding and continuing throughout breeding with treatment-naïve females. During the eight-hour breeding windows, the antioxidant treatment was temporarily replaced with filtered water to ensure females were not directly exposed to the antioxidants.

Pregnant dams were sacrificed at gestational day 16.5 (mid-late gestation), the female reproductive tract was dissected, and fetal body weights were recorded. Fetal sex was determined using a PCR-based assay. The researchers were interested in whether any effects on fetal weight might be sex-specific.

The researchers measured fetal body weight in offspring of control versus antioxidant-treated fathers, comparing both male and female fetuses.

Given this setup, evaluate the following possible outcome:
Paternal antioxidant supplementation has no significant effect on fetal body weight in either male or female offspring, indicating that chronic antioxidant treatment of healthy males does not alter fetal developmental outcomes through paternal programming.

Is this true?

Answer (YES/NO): NO